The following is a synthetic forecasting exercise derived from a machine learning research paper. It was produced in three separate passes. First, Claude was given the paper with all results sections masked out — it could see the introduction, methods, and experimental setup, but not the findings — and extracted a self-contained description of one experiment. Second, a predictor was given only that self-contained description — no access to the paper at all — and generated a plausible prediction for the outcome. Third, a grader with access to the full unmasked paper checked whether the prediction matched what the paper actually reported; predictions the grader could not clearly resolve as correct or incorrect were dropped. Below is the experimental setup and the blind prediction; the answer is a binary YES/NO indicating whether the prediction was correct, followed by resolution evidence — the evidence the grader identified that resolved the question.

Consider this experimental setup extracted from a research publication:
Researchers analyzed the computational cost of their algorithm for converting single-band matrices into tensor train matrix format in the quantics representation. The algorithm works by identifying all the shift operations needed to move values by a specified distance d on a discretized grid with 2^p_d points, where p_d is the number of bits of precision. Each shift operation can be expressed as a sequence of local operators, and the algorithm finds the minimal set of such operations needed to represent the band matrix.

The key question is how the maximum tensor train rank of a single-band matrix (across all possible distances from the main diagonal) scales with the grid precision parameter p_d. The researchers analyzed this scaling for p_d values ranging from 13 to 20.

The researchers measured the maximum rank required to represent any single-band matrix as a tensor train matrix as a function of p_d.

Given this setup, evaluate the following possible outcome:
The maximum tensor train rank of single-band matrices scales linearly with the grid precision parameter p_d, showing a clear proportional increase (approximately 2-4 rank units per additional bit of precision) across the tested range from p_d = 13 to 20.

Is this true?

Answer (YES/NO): NO